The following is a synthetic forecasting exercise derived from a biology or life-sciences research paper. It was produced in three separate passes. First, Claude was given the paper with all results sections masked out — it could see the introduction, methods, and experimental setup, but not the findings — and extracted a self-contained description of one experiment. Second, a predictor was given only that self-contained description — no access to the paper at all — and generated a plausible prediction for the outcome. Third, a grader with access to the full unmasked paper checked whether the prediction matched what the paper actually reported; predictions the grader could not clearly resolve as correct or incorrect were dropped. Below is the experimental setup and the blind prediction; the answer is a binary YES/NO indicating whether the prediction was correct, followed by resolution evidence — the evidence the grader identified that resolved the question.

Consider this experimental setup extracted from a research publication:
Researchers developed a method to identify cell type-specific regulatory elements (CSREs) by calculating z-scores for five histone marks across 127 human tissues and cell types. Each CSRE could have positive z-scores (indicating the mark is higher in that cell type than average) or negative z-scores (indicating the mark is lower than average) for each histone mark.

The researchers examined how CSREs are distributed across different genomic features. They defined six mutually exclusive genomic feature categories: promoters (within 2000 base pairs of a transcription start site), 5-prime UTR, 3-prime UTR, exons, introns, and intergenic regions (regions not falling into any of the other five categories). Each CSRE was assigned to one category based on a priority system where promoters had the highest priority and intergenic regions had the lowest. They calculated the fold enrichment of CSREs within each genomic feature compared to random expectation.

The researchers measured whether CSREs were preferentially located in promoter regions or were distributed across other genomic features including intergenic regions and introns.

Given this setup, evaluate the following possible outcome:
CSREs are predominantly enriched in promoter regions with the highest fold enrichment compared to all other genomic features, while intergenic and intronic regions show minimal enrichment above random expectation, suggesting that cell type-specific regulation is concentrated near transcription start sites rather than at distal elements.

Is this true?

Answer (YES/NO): NO